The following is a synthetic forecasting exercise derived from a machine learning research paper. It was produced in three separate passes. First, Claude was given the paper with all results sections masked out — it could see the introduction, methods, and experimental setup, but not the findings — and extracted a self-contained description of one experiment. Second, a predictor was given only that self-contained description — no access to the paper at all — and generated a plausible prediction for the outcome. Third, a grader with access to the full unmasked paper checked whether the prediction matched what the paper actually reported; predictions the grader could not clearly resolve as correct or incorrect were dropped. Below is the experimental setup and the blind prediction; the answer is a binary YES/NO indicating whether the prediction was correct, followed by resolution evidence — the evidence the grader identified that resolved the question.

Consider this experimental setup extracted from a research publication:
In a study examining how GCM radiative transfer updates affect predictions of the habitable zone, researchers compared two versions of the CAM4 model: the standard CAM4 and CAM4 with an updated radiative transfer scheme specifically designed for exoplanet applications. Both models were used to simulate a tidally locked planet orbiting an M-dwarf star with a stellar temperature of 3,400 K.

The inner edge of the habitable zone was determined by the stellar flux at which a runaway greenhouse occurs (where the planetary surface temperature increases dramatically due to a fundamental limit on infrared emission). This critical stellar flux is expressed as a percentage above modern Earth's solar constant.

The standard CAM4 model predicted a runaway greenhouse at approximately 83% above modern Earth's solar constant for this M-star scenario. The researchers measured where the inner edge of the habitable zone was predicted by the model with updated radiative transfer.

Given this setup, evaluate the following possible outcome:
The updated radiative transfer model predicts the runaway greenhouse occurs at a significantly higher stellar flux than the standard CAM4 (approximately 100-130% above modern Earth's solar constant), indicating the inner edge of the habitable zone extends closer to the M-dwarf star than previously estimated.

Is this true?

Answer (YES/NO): NO